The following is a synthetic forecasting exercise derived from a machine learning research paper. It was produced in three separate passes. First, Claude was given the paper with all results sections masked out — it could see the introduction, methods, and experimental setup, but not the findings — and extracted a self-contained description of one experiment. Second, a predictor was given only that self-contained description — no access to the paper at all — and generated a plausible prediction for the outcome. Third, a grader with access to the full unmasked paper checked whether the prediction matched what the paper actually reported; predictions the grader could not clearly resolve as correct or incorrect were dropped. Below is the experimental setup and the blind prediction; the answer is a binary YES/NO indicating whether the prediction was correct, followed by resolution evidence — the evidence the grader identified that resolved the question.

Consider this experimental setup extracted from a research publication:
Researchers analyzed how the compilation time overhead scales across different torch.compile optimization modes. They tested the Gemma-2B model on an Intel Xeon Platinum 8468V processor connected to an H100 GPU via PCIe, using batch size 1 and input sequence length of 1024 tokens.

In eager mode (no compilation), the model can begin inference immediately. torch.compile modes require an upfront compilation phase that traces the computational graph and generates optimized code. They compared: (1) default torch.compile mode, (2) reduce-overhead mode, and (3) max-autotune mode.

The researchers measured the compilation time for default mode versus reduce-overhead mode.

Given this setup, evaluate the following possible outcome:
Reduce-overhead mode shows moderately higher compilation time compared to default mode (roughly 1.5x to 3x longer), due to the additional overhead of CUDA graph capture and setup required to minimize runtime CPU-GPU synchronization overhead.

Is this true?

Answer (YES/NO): YES